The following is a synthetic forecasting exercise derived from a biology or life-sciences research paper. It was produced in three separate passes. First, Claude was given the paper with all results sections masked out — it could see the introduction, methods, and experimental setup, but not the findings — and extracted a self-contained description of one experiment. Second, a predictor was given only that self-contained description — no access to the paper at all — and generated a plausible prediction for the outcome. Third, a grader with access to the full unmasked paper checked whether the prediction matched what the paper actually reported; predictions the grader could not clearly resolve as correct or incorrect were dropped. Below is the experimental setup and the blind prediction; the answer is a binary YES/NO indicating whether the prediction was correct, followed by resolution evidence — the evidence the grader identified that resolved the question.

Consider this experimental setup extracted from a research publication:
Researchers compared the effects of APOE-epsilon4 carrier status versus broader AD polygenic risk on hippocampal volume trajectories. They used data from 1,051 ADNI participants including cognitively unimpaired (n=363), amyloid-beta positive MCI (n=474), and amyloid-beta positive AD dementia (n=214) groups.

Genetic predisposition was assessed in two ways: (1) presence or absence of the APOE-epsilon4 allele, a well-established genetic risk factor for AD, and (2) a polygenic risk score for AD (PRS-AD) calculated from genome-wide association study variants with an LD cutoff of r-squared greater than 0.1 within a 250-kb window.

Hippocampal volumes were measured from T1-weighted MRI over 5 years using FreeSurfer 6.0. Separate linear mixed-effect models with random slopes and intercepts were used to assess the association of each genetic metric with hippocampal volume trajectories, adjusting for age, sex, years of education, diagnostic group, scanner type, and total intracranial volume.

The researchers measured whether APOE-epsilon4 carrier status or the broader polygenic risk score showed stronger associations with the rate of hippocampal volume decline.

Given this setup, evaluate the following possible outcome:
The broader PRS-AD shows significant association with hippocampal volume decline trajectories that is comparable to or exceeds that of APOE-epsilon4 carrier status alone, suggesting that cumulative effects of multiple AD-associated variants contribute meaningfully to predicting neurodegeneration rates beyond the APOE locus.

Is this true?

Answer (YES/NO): NO